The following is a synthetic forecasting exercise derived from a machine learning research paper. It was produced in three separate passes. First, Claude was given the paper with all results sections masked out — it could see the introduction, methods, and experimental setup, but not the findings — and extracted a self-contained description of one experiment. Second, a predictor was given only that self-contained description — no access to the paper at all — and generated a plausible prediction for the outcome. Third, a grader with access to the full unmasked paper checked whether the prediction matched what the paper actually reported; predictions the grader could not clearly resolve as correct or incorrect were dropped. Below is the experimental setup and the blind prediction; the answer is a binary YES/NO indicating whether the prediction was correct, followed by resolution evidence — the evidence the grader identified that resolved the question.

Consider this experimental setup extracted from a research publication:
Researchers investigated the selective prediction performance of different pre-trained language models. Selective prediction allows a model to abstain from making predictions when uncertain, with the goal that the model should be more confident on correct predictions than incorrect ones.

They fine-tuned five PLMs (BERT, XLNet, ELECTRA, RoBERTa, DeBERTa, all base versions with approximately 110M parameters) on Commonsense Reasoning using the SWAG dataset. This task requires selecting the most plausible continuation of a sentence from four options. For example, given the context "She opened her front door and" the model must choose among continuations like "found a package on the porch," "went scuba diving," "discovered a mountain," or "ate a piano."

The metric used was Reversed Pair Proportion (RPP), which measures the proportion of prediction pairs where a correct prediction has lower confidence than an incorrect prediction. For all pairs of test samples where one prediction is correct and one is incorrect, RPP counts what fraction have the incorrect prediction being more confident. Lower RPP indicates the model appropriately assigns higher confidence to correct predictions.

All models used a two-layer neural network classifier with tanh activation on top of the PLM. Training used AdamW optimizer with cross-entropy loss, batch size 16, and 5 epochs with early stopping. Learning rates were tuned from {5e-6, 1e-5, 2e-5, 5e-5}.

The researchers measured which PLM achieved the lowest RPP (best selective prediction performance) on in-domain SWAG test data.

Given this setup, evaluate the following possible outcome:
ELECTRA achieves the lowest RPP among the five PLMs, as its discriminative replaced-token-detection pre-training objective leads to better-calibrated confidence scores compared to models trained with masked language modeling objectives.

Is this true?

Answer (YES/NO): YES